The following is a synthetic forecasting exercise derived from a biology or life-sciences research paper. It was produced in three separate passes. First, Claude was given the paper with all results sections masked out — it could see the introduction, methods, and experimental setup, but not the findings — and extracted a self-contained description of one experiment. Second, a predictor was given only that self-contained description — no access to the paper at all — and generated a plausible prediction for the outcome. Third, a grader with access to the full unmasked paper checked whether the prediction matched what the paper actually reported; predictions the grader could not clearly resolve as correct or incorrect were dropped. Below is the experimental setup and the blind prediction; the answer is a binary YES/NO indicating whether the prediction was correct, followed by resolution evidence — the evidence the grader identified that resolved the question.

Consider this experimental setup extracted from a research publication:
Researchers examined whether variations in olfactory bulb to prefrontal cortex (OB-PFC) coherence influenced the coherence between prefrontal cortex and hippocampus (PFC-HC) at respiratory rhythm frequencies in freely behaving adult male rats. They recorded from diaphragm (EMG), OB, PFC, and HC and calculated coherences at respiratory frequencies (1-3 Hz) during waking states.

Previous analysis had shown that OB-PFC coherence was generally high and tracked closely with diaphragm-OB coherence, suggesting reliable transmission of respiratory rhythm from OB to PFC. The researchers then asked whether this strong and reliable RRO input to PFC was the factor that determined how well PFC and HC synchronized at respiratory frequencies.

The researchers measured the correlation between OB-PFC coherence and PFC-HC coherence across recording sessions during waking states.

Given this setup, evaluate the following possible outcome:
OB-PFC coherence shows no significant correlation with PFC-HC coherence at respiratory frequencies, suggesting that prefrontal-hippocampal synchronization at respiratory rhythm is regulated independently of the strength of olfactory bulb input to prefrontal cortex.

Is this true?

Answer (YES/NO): YES